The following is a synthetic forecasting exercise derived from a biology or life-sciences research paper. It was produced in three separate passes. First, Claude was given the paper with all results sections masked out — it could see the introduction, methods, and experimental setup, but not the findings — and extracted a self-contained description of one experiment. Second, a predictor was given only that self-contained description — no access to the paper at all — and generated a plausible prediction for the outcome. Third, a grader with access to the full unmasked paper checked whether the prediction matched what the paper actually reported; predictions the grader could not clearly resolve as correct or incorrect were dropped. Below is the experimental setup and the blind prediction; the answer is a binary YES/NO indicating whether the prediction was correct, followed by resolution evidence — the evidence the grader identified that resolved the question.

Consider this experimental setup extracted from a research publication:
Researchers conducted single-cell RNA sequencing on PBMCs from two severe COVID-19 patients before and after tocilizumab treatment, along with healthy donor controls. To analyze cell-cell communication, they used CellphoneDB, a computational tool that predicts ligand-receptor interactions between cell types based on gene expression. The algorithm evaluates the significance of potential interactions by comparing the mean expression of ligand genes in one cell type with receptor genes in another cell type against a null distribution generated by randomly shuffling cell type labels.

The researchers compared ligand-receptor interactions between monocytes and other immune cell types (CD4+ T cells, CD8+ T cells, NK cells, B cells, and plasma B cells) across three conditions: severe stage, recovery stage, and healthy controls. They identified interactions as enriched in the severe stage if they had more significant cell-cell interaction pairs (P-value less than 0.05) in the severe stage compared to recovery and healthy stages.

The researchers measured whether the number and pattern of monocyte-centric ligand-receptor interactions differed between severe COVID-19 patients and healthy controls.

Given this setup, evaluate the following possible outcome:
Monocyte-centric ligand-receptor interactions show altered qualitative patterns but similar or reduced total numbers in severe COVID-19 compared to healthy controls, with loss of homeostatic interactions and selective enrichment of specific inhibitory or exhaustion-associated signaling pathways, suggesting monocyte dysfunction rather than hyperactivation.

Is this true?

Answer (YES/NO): NO